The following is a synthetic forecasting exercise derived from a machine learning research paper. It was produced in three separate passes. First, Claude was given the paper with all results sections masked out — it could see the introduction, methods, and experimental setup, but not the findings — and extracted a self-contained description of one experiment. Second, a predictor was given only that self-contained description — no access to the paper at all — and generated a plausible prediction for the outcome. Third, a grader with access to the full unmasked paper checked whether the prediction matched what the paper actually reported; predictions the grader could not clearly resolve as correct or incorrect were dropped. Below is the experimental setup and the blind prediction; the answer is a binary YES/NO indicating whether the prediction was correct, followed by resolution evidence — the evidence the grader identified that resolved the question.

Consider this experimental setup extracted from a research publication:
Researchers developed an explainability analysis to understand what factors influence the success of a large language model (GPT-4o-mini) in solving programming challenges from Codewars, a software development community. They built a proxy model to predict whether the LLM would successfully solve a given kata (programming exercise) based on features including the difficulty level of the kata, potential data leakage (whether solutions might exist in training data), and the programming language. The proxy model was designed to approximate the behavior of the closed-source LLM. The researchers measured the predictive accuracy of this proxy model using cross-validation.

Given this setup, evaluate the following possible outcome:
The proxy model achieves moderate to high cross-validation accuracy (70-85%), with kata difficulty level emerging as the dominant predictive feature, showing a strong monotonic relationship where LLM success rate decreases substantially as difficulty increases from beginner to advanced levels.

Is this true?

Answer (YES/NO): YES